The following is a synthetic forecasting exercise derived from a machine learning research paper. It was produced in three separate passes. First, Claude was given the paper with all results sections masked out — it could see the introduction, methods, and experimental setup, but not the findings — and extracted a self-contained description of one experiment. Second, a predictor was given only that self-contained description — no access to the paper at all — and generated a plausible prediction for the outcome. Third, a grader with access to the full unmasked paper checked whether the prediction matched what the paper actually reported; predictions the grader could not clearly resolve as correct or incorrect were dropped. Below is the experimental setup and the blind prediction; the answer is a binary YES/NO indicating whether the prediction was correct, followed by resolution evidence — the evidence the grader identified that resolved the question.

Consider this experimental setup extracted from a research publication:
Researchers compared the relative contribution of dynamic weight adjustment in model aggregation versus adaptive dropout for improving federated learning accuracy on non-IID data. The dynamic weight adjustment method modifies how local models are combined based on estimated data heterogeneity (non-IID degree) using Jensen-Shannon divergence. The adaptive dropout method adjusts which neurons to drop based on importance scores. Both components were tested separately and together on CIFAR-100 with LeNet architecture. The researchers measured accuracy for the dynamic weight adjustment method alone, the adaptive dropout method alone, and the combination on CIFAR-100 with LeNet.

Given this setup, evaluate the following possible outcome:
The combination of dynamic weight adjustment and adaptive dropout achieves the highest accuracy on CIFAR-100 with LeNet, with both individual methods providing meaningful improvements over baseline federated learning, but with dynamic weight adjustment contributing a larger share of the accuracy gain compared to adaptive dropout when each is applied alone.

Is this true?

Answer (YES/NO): YES